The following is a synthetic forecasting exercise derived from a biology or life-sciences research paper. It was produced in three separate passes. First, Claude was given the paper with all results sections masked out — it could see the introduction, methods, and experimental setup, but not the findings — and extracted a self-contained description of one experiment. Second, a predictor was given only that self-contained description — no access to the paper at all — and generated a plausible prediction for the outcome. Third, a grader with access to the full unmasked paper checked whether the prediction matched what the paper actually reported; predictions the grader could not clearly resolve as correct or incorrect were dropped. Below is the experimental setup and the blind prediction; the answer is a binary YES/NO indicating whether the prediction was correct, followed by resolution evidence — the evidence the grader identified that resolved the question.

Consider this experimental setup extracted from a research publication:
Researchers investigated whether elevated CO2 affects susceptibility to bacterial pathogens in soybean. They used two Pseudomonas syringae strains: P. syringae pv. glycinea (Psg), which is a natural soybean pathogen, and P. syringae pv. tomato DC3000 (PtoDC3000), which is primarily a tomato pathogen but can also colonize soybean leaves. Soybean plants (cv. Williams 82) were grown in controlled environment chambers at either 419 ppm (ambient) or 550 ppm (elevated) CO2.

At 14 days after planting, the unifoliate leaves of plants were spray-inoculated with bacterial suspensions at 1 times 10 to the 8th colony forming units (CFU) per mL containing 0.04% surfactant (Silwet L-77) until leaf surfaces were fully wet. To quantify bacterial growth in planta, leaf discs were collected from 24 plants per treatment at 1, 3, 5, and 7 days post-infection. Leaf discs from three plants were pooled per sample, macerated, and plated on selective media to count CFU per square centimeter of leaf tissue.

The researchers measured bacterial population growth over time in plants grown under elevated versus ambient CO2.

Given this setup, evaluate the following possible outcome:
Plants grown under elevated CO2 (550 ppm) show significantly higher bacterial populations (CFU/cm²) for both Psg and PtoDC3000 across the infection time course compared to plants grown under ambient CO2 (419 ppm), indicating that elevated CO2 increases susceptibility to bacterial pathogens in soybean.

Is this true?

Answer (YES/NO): NO